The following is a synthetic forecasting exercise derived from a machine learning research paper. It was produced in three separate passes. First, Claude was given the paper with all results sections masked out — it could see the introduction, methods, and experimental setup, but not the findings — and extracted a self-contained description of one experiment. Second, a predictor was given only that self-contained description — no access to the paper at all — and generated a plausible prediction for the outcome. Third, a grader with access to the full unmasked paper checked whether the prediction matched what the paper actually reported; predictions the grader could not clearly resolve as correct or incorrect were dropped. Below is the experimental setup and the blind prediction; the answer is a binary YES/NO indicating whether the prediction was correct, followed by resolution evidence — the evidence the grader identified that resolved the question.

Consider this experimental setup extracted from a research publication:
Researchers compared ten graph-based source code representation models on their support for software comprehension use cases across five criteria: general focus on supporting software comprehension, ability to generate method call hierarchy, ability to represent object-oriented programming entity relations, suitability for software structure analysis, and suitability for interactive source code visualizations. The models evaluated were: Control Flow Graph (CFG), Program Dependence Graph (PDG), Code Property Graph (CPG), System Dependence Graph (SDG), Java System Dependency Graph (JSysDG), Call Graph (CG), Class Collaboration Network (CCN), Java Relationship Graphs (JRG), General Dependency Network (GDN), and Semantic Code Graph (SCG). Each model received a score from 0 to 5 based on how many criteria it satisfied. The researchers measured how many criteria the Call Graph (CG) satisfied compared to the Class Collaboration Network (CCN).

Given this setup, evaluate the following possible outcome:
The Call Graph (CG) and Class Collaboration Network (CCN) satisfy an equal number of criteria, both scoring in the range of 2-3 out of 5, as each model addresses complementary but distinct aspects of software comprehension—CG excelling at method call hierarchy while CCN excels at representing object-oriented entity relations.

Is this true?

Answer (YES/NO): NO